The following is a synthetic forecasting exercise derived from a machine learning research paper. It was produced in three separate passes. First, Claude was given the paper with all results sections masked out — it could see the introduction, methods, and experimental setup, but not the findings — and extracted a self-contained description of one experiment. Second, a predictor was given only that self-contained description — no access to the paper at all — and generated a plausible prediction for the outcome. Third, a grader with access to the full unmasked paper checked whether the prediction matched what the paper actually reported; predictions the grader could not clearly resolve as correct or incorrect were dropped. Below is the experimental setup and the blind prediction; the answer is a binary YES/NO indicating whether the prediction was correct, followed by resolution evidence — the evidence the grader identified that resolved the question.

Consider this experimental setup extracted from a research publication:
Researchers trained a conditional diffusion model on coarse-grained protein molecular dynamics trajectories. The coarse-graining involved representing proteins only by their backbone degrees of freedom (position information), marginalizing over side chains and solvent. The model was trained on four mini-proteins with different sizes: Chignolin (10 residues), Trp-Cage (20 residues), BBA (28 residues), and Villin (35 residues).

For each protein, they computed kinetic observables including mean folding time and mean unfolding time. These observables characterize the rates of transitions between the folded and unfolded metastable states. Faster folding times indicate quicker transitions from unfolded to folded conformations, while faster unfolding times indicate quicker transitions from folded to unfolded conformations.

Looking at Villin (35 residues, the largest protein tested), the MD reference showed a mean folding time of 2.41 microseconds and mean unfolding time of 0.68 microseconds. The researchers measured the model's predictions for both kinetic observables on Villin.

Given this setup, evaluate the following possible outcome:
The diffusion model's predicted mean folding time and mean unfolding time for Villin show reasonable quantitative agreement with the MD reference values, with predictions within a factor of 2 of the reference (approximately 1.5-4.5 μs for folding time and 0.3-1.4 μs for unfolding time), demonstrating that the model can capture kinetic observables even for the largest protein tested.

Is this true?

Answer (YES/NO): YES